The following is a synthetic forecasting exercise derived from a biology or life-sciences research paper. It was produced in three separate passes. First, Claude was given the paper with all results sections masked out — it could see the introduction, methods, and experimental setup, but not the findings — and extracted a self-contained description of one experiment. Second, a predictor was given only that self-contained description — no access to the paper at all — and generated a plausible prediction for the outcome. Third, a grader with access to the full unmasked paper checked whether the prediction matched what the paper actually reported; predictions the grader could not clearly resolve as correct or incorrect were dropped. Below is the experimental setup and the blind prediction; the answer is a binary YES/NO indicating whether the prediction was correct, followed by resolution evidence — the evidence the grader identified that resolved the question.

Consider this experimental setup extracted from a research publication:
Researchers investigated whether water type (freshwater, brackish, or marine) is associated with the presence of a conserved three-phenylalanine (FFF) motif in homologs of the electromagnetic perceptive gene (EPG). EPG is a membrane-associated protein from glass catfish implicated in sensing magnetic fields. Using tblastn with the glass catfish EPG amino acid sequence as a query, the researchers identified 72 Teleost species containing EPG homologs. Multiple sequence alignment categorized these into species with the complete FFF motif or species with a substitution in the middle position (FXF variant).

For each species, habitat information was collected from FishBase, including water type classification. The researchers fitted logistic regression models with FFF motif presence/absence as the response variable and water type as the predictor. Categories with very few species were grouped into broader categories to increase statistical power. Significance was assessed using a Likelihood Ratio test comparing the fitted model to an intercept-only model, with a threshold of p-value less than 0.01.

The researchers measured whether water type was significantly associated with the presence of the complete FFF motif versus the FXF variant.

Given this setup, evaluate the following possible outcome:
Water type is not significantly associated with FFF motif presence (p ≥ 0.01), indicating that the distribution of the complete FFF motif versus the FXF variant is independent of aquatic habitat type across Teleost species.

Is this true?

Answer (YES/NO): NO